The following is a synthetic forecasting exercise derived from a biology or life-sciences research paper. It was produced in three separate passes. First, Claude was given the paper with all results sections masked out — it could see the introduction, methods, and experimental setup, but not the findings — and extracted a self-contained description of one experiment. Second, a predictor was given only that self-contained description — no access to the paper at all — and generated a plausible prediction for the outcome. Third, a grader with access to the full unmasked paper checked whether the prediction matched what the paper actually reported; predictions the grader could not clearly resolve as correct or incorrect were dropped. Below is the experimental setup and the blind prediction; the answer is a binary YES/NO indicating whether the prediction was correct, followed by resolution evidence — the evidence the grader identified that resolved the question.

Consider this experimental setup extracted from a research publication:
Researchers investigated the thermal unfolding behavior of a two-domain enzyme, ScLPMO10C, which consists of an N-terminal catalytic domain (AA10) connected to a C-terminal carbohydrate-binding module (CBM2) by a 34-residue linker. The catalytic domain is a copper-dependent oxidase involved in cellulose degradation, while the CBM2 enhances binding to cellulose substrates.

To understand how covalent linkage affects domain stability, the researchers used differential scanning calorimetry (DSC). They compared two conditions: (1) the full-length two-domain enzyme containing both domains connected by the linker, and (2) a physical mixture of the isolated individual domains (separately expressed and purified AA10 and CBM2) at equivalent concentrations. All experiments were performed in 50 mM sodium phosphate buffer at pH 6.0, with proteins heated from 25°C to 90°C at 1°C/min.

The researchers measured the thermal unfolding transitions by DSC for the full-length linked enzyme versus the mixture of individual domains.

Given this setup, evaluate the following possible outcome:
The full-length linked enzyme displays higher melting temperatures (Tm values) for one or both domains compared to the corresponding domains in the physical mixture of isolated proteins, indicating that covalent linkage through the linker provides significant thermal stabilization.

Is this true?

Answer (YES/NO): YES